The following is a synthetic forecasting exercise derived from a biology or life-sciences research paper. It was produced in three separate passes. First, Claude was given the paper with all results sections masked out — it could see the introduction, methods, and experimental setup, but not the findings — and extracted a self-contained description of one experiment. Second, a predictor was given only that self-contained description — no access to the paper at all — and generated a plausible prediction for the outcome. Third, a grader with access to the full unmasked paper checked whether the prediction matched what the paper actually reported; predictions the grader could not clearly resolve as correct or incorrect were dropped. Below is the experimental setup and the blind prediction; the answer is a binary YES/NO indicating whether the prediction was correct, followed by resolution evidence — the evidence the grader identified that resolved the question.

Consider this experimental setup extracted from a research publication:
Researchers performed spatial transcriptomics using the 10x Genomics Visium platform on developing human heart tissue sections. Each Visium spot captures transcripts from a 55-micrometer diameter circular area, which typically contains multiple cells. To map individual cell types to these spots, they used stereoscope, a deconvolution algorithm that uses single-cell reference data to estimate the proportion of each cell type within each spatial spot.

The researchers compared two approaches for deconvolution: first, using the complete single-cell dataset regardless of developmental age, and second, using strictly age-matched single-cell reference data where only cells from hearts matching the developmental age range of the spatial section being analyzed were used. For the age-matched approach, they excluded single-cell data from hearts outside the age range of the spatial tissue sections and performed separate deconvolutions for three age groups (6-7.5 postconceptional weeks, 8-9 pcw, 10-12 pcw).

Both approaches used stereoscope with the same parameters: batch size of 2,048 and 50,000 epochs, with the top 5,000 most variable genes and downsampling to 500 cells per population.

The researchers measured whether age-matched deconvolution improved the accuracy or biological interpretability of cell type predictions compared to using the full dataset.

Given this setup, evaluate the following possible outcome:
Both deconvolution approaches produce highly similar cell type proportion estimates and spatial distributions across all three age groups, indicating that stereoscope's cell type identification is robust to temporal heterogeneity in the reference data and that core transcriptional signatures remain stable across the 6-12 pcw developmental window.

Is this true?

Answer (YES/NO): YES